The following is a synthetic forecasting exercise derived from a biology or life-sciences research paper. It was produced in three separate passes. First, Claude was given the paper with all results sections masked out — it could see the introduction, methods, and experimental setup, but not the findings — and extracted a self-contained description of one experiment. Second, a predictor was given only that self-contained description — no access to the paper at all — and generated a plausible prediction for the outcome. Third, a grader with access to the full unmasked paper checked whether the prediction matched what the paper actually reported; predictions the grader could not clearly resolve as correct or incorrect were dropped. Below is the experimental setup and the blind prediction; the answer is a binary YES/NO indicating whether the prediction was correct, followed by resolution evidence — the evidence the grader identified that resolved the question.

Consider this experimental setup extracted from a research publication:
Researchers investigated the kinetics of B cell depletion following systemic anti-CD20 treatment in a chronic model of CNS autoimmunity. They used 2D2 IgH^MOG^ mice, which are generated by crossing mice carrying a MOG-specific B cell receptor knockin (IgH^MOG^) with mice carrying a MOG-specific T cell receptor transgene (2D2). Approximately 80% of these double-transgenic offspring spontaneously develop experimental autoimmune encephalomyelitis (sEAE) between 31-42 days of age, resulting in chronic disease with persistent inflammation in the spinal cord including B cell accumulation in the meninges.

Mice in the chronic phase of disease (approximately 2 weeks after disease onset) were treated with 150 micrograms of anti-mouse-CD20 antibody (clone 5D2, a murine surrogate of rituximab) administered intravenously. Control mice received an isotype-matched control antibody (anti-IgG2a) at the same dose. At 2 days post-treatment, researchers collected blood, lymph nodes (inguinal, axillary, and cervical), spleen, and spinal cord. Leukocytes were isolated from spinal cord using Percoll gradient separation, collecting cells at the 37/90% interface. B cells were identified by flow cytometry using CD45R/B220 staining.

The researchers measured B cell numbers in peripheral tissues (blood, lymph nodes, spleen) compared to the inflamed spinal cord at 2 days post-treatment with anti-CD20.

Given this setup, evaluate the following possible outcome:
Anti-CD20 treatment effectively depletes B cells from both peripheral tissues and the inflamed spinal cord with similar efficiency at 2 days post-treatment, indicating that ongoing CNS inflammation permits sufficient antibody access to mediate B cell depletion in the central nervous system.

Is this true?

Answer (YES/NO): NO